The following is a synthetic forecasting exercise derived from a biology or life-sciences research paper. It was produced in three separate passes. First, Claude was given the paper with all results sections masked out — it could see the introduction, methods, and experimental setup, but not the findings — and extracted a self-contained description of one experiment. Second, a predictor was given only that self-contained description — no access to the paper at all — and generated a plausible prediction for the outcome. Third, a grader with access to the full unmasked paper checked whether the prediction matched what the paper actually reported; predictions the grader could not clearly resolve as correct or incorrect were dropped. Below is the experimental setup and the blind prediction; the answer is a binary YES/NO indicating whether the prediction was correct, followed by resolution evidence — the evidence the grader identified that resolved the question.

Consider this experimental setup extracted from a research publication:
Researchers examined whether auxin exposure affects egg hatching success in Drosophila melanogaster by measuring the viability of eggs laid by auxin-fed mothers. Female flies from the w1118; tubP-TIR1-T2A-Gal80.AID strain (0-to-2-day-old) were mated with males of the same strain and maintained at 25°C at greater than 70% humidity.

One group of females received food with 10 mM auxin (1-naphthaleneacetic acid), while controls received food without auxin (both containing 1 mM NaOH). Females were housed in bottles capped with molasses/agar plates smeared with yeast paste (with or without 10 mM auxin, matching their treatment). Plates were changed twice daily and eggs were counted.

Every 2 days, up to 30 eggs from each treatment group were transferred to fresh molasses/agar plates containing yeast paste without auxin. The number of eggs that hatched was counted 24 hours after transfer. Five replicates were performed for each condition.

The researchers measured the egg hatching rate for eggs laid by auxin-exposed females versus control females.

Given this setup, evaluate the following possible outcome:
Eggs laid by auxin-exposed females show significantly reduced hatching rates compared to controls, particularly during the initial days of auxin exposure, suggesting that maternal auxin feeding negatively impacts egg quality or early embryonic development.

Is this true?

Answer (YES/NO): NO